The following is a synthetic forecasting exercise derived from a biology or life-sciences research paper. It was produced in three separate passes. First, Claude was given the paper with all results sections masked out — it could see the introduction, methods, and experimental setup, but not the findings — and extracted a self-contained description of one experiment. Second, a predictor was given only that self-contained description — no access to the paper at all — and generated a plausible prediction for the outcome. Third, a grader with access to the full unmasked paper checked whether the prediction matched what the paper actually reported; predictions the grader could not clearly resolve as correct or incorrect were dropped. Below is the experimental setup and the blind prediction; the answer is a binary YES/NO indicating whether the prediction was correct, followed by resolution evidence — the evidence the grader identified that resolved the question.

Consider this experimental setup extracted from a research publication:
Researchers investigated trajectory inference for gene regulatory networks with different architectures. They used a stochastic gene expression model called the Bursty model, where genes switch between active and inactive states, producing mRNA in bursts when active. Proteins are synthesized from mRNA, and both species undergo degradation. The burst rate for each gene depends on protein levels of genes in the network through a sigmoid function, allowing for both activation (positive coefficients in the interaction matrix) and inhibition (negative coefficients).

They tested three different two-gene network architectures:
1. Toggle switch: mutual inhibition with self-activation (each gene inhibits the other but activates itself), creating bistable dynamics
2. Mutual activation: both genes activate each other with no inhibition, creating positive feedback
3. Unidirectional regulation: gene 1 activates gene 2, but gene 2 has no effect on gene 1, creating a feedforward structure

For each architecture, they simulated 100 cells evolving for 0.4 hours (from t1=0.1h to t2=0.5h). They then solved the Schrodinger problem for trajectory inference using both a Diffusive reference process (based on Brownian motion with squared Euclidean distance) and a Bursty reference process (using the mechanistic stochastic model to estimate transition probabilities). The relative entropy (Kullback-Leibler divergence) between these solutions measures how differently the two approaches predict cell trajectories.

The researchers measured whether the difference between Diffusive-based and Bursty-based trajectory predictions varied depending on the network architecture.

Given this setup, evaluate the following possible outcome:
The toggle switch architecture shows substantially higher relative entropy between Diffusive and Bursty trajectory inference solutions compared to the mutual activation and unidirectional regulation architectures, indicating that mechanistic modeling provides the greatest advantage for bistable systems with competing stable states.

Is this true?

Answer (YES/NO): NO